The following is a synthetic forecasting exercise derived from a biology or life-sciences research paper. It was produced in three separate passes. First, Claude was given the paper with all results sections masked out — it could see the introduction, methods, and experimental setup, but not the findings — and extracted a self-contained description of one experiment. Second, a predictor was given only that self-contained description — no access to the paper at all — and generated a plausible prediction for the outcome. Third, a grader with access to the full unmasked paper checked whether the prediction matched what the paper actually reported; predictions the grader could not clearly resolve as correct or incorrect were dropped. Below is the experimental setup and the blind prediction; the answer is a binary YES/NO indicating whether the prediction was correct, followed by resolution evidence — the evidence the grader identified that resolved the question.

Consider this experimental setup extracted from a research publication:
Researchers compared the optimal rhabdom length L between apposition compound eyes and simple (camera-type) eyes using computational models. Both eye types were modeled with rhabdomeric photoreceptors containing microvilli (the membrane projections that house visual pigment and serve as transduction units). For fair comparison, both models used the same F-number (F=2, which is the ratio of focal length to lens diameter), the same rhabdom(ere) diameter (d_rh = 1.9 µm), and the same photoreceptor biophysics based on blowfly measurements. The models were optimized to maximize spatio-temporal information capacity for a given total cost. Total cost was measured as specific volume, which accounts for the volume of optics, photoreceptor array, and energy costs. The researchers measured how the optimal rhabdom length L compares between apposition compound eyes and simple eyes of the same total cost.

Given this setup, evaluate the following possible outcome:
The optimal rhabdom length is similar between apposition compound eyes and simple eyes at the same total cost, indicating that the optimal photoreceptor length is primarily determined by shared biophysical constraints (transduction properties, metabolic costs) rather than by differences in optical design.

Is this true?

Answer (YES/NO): NO